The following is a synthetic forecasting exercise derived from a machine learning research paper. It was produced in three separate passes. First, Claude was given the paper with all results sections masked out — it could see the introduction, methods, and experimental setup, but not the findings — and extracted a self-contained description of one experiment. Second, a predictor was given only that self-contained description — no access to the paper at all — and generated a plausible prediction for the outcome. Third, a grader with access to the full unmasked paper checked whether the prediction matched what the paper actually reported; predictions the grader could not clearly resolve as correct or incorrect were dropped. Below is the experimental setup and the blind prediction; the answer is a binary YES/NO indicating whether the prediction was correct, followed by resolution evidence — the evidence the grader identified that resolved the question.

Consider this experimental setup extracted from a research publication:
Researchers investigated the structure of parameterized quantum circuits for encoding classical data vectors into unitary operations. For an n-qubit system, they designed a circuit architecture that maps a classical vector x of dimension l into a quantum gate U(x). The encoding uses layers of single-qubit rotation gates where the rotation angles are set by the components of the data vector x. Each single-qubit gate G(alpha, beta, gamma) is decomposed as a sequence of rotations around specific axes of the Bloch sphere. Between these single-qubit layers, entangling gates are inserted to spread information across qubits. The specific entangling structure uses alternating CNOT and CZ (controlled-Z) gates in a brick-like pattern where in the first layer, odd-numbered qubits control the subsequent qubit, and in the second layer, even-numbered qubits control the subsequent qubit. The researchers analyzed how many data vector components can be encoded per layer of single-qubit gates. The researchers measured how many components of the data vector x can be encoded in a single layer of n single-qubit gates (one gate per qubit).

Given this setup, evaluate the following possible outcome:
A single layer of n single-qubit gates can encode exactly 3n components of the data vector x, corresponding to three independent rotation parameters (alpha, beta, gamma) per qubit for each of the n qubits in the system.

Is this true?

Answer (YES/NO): YES